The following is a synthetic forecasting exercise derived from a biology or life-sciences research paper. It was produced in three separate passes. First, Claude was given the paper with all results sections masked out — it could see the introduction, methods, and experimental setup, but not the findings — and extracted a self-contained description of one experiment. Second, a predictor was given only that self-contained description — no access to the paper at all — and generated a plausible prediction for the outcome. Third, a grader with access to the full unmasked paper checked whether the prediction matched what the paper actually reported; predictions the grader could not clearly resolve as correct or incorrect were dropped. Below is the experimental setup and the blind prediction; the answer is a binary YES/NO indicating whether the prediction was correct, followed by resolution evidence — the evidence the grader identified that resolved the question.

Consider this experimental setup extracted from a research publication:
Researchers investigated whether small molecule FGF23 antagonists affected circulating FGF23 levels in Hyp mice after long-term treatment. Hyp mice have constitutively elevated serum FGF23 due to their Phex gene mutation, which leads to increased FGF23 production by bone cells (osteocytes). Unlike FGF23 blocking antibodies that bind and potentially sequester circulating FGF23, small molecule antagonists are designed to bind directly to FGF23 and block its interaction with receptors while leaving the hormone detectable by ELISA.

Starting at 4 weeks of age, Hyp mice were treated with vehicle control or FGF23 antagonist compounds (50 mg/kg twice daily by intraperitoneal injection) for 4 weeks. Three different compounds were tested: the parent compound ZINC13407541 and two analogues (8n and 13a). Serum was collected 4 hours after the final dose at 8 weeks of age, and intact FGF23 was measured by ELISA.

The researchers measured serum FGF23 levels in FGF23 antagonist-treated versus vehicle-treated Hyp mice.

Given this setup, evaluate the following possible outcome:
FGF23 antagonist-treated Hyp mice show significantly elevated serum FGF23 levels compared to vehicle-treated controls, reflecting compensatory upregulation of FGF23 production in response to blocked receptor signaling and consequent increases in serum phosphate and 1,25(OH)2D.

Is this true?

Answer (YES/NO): NO